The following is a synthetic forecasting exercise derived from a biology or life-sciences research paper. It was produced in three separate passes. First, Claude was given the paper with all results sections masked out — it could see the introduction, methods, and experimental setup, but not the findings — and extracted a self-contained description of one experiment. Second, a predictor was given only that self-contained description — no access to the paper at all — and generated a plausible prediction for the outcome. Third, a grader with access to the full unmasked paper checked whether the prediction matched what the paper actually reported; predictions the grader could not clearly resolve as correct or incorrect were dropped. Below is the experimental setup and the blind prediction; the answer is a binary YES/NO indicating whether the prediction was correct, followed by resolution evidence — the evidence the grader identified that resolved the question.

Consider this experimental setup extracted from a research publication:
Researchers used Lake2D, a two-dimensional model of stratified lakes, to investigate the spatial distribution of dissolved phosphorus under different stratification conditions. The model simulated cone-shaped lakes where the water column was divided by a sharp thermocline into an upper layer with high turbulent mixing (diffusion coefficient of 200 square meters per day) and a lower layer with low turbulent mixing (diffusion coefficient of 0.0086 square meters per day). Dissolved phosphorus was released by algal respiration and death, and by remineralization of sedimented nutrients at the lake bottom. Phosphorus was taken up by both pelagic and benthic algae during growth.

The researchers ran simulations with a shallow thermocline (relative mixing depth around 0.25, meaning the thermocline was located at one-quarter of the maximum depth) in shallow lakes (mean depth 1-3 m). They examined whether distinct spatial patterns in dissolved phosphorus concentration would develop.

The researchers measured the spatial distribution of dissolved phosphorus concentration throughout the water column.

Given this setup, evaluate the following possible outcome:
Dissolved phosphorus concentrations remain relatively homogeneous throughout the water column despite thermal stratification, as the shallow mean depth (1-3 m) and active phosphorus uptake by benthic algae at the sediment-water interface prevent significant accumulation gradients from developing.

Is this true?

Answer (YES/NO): NO